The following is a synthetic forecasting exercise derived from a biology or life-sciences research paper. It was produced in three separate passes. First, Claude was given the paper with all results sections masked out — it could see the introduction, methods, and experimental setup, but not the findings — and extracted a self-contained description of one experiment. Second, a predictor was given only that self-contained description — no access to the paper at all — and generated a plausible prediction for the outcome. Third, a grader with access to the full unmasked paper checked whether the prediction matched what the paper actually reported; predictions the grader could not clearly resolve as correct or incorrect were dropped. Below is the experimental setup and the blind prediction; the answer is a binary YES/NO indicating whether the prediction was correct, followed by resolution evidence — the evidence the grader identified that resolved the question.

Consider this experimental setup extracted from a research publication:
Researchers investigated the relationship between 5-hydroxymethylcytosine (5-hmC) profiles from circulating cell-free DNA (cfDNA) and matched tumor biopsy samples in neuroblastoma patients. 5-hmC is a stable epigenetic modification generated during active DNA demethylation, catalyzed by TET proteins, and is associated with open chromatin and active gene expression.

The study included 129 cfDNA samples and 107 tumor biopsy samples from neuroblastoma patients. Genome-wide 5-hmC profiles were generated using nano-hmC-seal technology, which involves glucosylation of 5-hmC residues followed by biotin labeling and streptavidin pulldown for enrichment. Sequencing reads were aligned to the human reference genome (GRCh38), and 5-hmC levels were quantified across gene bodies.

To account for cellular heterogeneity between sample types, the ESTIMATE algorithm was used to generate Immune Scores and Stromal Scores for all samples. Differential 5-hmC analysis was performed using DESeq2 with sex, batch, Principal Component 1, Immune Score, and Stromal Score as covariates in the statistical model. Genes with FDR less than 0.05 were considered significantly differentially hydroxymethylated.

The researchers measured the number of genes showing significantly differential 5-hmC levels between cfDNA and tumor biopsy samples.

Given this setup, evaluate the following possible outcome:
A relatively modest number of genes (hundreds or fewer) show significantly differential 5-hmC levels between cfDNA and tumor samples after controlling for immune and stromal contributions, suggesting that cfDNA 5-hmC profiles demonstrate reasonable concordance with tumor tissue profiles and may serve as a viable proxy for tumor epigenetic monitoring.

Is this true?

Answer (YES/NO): NO